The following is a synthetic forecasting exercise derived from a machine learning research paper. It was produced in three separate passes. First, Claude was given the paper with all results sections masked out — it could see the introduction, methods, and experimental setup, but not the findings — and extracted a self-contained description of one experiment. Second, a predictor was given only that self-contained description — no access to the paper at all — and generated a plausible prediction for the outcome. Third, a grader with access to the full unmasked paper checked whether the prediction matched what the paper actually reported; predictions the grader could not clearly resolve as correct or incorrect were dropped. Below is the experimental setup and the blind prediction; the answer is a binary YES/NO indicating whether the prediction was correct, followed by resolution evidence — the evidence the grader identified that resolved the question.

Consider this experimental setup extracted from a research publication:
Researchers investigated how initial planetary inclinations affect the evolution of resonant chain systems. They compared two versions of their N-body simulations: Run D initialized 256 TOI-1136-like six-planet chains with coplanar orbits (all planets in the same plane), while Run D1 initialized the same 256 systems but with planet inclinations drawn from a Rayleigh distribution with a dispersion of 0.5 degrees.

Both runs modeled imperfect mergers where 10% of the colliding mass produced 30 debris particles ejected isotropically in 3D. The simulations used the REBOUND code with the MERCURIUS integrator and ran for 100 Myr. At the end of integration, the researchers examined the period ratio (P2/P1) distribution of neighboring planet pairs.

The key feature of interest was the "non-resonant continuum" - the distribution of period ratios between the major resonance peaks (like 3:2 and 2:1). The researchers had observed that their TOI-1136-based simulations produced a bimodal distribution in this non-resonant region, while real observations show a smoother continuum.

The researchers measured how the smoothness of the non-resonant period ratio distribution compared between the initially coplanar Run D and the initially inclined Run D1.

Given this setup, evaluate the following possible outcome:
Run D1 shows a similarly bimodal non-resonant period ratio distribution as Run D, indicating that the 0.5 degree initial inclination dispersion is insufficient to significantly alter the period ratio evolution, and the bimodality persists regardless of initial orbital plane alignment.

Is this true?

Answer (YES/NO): NO